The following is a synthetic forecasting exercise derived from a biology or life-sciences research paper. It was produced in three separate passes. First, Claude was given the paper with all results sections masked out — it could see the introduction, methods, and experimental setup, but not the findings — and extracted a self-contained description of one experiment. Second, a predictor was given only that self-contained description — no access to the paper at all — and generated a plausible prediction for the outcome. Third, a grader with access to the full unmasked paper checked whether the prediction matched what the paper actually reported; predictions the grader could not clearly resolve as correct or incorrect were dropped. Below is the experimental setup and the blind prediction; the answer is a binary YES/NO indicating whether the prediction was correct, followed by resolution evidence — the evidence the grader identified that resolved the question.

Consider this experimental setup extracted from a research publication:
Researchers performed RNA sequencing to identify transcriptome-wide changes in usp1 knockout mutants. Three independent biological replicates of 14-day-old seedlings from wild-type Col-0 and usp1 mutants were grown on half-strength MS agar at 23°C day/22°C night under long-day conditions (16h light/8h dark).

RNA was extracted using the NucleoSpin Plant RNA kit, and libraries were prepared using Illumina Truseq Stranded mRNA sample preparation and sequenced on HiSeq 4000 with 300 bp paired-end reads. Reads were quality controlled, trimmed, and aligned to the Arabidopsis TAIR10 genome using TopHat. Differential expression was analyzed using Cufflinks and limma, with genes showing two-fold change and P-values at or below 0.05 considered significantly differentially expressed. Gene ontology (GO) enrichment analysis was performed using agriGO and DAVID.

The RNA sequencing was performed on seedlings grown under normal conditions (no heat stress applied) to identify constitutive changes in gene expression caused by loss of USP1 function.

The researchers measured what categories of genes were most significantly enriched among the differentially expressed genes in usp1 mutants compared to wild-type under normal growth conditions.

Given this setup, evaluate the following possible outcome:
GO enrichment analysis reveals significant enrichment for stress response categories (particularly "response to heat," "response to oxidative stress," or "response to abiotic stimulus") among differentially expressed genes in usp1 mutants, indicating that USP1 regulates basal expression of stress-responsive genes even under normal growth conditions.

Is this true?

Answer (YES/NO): NO